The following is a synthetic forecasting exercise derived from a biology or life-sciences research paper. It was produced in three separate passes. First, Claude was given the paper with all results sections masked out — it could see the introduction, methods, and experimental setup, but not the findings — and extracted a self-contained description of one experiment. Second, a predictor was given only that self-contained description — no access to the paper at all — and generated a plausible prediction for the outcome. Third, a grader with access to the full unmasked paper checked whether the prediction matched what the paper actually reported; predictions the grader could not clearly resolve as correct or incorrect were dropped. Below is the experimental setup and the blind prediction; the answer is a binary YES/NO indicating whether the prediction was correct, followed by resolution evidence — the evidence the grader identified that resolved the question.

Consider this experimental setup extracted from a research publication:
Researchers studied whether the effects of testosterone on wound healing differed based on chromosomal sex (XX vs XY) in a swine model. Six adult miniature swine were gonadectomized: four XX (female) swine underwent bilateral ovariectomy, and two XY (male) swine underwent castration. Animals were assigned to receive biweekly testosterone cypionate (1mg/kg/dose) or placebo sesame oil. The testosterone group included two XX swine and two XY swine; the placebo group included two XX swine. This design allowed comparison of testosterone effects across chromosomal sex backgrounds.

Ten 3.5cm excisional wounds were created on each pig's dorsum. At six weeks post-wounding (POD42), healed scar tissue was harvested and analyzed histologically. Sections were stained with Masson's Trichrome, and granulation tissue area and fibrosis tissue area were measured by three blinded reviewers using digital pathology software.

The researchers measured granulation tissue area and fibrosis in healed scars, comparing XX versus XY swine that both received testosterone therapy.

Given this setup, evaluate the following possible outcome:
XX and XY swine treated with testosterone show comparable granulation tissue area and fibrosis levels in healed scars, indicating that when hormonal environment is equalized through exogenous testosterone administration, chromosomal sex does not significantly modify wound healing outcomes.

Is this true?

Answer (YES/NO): YES